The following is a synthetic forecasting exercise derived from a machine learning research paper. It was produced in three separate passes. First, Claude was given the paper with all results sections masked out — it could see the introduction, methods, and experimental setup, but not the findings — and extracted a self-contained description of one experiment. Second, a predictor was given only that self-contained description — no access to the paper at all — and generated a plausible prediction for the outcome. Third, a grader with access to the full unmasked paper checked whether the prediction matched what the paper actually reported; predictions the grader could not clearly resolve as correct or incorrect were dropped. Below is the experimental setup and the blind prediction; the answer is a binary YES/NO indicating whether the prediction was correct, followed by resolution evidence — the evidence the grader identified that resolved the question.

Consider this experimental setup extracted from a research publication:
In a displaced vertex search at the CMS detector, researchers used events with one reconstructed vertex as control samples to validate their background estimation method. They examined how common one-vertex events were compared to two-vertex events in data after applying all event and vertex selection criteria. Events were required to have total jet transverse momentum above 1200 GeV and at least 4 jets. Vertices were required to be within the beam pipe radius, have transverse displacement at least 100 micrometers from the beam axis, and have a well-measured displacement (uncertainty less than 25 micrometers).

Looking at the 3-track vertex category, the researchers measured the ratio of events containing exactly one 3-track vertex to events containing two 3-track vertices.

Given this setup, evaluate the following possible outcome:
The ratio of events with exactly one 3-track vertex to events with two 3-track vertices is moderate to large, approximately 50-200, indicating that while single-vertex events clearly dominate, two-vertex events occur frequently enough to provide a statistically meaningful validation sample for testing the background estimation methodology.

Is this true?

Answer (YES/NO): NO